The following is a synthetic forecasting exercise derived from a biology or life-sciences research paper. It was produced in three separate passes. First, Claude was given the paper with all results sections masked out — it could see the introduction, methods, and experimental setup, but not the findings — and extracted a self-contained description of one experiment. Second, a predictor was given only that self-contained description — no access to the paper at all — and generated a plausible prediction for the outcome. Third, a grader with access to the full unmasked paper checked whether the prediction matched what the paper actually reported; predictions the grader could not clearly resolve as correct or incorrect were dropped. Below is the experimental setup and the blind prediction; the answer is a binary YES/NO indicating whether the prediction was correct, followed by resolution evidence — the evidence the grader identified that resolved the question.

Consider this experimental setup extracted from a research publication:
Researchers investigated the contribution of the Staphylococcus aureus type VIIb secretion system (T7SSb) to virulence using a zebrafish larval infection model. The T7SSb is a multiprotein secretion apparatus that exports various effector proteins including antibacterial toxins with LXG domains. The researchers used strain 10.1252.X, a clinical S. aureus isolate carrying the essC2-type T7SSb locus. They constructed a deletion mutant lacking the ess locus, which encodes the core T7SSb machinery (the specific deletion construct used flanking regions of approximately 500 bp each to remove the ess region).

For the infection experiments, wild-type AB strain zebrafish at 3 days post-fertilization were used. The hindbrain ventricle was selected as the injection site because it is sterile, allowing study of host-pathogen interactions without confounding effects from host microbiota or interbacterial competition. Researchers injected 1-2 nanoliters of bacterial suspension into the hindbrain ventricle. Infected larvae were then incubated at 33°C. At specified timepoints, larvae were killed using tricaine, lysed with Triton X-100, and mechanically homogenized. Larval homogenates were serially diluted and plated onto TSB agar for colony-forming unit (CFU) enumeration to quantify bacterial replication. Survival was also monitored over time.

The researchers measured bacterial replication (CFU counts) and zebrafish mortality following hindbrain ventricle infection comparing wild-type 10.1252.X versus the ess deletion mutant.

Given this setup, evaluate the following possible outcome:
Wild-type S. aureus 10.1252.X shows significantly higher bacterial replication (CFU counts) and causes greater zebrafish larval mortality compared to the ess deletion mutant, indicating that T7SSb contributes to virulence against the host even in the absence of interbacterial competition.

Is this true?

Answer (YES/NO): YES